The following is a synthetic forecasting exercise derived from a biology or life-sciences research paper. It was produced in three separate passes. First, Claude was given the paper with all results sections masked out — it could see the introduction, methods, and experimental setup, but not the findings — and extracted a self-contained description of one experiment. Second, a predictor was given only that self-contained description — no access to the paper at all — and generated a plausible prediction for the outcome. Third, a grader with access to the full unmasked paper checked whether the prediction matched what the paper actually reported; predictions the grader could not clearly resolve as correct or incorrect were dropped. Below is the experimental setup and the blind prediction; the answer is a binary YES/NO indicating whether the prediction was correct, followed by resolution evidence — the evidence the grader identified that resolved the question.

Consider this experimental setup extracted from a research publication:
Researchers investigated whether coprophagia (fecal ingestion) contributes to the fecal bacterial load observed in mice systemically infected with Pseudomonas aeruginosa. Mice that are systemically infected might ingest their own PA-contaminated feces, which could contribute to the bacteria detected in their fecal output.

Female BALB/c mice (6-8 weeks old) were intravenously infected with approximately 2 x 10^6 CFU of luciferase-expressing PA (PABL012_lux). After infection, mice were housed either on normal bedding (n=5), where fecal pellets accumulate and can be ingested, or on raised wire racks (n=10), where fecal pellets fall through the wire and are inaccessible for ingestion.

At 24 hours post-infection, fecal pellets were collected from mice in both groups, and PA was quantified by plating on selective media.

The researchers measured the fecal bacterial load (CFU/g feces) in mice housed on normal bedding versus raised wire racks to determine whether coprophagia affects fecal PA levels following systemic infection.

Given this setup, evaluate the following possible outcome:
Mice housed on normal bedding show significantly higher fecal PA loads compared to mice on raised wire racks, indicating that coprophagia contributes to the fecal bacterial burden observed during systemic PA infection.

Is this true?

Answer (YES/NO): NO